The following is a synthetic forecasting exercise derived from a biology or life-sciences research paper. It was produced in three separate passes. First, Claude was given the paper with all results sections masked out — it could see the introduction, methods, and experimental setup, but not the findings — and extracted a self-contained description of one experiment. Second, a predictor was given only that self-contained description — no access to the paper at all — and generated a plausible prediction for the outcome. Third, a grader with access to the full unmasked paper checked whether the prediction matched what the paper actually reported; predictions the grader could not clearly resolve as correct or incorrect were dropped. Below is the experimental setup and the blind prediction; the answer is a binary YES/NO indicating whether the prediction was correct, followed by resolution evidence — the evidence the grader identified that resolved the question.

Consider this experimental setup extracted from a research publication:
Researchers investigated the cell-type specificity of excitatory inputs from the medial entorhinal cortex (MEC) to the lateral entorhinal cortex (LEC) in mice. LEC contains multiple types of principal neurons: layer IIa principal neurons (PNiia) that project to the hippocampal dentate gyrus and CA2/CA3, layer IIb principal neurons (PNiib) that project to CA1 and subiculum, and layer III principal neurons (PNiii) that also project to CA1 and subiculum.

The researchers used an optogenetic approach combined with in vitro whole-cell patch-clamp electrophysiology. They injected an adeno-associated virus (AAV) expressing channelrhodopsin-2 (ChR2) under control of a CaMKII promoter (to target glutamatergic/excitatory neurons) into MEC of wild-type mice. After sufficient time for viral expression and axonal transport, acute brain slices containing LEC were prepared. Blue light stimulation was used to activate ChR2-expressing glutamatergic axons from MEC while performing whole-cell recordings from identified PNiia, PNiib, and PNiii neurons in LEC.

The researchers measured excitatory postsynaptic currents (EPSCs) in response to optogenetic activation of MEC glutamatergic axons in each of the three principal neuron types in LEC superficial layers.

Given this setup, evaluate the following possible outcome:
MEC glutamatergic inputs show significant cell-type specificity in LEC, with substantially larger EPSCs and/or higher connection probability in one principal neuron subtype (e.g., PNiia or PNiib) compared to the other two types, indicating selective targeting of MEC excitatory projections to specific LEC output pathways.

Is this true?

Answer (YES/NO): NO